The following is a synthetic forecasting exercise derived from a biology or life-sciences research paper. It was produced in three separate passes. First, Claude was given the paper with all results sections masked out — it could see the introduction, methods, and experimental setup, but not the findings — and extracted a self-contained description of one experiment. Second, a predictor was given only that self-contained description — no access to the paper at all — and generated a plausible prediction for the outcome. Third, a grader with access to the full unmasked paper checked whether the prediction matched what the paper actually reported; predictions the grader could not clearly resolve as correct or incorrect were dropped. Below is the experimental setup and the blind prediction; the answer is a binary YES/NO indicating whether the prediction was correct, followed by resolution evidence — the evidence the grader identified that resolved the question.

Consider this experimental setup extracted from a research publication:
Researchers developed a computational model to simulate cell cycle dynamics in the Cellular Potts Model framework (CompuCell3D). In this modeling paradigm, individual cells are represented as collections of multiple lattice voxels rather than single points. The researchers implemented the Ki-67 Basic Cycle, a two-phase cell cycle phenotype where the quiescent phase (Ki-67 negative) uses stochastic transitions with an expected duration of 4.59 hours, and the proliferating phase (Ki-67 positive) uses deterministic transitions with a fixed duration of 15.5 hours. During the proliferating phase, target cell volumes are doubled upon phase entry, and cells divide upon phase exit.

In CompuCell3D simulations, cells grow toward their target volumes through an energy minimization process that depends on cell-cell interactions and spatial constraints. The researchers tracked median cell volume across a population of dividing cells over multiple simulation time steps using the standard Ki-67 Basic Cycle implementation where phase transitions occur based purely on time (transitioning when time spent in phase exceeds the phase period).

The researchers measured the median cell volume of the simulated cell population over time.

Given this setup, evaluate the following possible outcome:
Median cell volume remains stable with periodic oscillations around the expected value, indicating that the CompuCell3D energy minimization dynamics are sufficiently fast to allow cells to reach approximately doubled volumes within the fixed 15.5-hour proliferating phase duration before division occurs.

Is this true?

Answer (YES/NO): NO